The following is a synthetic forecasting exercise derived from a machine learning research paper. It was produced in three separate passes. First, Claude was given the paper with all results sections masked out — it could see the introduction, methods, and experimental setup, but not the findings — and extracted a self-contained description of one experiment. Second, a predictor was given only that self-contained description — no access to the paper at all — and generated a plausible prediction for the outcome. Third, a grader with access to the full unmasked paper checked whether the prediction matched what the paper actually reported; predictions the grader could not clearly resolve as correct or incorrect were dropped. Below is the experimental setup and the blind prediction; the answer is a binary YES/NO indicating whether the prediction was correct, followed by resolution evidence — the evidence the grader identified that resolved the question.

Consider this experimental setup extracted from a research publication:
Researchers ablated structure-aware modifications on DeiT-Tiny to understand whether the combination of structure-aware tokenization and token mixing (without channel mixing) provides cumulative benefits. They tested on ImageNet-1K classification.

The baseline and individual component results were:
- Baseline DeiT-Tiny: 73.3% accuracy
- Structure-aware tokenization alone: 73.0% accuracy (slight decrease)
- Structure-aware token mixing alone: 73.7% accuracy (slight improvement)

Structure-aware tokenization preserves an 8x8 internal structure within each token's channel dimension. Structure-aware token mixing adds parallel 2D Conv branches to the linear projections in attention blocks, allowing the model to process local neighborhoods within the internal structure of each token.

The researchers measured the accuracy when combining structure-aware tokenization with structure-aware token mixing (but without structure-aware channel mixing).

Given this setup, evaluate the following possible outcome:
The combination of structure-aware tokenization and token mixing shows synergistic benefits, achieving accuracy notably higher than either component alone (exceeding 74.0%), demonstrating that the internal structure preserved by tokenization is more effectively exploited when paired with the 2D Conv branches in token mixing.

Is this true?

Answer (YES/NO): YES